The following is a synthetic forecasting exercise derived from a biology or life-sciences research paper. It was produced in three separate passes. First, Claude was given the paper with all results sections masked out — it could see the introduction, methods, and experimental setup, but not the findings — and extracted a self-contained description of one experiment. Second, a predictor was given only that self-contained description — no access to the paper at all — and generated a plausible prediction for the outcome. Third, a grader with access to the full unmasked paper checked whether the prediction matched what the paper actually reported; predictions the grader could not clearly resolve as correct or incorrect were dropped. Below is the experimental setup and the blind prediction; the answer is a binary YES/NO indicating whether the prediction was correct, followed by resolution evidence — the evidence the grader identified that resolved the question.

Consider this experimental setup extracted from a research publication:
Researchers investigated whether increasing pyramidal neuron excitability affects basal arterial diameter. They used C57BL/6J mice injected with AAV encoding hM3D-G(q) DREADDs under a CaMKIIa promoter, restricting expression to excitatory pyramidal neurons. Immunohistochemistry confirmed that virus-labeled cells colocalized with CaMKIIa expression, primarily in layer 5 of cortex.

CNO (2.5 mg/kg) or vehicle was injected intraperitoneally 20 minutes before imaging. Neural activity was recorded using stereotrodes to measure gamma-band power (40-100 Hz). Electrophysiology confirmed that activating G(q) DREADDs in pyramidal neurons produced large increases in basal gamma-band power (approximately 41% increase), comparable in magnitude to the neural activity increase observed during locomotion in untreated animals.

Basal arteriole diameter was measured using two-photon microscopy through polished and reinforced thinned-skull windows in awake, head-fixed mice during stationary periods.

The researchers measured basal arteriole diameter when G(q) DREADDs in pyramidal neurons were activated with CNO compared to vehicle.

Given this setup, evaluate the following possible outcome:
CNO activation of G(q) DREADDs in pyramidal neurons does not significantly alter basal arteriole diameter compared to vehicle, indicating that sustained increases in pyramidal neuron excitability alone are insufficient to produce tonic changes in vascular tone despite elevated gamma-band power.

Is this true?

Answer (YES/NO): YES